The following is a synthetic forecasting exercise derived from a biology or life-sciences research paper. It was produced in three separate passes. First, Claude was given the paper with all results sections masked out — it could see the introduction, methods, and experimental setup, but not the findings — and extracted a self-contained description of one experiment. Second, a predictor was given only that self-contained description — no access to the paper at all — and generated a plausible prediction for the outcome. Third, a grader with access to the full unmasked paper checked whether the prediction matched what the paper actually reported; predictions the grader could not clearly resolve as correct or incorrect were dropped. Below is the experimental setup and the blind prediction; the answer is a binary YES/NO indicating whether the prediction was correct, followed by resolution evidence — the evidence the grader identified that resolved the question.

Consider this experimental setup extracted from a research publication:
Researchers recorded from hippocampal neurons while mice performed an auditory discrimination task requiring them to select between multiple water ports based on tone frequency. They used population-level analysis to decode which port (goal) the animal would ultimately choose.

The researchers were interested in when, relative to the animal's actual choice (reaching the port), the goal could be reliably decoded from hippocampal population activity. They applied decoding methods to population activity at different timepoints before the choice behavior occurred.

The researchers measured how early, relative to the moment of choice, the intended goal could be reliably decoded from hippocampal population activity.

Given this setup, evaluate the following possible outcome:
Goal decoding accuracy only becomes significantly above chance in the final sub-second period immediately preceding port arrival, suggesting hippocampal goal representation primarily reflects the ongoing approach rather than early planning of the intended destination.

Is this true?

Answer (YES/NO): NO